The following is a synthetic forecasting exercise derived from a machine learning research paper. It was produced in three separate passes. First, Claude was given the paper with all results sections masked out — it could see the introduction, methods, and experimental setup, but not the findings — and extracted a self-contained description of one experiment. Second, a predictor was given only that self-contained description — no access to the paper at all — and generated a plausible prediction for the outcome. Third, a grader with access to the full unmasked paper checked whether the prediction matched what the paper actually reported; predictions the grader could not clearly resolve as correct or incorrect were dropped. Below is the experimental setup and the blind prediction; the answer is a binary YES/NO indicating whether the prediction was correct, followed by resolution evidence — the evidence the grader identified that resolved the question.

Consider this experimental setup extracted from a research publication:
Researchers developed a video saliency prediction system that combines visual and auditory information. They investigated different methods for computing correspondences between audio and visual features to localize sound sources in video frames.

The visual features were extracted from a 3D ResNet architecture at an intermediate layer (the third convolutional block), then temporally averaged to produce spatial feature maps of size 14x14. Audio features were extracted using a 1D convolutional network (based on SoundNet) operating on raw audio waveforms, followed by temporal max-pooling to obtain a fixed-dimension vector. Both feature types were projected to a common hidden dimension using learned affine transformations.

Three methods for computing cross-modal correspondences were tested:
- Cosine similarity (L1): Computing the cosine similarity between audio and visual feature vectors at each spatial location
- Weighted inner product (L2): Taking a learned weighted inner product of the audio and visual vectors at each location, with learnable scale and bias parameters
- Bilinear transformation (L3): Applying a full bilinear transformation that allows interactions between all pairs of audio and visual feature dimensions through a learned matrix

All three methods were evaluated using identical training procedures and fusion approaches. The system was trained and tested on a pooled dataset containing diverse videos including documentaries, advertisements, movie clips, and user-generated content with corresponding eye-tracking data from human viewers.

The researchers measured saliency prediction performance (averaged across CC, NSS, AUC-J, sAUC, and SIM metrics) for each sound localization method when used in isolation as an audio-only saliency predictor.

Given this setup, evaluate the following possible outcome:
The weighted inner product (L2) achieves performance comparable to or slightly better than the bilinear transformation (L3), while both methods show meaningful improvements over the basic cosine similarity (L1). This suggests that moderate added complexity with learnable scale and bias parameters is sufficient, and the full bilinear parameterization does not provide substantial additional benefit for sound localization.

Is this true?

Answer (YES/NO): YES